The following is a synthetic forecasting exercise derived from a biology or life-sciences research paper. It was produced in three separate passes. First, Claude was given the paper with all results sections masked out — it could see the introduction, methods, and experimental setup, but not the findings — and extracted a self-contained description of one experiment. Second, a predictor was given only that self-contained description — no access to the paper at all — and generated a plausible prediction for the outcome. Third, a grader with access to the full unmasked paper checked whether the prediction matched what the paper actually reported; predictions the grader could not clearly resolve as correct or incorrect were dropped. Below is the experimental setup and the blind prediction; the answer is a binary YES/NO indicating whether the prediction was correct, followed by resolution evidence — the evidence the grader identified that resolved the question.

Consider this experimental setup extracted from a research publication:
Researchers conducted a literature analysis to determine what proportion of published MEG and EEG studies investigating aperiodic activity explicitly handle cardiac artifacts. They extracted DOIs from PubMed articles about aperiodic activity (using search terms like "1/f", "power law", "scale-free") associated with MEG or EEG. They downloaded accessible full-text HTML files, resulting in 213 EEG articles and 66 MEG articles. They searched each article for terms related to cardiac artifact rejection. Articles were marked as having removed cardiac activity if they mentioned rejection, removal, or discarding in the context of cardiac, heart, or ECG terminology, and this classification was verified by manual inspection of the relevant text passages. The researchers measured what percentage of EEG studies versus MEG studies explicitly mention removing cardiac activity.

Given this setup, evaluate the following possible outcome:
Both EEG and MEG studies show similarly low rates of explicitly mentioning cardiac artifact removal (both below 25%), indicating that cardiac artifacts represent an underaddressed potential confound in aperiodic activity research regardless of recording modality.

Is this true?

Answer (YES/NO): NO